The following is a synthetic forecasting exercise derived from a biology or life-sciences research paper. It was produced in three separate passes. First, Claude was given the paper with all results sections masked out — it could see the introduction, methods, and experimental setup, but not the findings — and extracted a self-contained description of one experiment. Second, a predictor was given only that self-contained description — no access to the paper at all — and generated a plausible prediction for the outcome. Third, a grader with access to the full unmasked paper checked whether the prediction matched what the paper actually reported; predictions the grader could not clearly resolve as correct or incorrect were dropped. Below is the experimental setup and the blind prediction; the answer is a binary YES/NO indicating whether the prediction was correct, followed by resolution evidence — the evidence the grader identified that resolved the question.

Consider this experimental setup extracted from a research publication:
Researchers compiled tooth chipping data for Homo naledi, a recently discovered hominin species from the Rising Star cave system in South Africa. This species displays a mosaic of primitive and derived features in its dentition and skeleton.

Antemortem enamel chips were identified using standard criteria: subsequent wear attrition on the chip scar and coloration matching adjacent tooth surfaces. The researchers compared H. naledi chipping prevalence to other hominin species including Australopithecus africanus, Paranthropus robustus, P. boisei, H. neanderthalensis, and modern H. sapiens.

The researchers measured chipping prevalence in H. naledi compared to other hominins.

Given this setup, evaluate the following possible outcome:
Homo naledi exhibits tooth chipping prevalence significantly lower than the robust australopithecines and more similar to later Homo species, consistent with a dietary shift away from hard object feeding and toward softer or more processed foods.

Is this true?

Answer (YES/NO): NO